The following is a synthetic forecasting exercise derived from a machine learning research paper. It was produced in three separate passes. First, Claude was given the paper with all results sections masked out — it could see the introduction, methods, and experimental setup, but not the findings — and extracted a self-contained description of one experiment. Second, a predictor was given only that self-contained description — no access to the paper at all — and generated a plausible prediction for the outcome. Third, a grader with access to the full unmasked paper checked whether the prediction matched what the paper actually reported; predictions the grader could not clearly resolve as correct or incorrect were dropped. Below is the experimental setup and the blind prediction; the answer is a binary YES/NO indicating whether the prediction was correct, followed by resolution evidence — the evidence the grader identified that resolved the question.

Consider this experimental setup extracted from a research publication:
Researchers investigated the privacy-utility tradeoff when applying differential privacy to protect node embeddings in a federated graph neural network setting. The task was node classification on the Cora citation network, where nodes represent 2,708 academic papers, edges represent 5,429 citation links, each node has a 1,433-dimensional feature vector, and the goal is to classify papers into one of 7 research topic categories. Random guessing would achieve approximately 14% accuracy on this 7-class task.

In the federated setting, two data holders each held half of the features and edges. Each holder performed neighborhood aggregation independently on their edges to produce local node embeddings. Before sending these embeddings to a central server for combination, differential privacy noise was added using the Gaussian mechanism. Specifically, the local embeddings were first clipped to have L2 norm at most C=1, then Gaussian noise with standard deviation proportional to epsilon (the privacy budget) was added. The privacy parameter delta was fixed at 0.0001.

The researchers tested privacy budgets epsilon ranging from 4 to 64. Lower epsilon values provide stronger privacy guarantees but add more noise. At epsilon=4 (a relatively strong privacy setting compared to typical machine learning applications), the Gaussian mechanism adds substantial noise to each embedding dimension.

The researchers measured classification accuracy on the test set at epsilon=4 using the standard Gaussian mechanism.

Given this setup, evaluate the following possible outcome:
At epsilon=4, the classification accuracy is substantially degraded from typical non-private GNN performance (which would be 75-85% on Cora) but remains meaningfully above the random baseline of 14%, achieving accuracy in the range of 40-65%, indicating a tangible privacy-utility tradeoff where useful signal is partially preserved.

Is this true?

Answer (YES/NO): YES